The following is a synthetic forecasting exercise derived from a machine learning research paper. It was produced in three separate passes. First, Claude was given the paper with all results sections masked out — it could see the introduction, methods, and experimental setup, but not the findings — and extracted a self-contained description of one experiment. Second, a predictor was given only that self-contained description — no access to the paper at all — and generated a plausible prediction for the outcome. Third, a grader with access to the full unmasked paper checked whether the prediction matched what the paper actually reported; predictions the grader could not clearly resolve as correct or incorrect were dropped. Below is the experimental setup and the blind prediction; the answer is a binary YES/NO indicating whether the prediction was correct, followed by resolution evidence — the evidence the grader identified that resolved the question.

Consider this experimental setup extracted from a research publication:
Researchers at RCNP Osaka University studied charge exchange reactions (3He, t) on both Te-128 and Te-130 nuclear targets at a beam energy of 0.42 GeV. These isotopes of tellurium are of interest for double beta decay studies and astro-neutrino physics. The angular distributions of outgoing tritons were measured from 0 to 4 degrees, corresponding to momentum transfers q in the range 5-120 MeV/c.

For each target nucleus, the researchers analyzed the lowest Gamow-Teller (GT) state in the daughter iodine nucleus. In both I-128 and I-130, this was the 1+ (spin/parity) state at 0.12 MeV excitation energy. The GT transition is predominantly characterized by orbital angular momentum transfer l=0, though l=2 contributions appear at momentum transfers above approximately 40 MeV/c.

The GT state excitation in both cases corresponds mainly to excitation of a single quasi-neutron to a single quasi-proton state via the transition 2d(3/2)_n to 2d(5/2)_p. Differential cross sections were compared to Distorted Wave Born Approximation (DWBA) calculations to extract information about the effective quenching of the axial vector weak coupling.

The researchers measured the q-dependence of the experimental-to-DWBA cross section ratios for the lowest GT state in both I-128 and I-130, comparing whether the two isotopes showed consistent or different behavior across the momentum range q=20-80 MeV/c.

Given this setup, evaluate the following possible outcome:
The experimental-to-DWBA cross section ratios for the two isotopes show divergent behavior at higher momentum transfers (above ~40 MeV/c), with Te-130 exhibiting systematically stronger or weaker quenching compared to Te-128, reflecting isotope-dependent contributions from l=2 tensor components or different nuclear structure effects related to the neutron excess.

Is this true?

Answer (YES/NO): NO